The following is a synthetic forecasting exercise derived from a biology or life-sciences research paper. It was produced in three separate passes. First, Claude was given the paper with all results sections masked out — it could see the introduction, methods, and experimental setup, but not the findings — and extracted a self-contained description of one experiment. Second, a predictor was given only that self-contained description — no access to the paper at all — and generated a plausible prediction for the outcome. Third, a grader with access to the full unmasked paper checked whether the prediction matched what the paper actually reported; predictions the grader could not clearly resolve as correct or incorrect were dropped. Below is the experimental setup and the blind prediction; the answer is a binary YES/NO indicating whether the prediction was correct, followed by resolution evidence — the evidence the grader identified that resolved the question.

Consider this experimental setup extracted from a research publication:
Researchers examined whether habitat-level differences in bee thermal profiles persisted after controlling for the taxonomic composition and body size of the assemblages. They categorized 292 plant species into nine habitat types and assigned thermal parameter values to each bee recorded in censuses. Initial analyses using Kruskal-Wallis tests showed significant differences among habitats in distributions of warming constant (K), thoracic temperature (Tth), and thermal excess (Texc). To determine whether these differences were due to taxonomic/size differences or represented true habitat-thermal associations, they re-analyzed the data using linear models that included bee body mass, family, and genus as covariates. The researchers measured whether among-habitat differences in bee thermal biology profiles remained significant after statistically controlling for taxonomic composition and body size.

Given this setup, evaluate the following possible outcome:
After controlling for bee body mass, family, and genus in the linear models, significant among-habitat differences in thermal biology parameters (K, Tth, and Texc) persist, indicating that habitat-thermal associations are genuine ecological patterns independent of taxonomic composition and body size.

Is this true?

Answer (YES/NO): YES